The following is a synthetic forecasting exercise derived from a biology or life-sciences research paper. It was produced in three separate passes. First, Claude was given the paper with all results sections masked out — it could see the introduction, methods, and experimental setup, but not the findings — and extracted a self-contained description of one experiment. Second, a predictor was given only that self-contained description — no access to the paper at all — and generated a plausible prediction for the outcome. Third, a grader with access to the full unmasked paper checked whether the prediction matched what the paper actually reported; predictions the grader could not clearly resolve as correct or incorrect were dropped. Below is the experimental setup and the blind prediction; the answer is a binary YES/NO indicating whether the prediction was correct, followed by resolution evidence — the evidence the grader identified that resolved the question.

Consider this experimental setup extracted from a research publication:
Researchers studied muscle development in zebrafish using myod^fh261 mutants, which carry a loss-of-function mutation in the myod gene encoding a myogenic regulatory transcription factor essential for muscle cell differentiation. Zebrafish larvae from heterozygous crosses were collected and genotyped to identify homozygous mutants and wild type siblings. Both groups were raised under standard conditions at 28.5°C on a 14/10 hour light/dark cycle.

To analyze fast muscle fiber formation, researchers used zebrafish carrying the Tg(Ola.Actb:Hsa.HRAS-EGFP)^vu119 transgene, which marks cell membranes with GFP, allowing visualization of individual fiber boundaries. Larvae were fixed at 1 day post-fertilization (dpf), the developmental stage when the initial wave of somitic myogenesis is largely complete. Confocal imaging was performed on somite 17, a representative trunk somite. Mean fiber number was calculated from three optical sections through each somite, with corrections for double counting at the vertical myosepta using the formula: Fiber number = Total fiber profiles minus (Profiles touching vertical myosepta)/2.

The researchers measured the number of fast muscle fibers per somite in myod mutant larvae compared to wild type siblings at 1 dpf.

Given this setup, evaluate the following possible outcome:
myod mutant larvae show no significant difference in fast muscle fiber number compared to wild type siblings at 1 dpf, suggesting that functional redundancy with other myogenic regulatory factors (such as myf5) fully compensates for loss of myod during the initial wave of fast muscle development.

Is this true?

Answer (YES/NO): NO